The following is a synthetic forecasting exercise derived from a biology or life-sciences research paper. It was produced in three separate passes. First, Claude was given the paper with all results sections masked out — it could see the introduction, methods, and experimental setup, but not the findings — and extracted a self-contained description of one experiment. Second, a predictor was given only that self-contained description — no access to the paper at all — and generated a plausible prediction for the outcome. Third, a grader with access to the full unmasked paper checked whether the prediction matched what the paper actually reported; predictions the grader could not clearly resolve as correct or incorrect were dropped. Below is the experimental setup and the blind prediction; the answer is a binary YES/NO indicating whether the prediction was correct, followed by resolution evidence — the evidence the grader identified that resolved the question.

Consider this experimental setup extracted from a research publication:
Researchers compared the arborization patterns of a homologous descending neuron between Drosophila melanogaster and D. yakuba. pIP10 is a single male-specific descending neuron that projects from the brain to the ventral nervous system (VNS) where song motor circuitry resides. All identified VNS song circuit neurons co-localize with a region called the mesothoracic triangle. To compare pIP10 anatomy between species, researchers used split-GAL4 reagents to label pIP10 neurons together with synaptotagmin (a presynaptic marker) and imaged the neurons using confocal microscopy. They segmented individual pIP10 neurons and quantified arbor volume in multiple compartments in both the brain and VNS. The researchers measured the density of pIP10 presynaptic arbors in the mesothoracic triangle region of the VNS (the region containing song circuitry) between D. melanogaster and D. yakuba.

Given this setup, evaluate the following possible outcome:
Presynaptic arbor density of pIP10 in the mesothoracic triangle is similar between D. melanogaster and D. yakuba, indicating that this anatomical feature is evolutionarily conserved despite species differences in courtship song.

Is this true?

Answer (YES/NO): NO